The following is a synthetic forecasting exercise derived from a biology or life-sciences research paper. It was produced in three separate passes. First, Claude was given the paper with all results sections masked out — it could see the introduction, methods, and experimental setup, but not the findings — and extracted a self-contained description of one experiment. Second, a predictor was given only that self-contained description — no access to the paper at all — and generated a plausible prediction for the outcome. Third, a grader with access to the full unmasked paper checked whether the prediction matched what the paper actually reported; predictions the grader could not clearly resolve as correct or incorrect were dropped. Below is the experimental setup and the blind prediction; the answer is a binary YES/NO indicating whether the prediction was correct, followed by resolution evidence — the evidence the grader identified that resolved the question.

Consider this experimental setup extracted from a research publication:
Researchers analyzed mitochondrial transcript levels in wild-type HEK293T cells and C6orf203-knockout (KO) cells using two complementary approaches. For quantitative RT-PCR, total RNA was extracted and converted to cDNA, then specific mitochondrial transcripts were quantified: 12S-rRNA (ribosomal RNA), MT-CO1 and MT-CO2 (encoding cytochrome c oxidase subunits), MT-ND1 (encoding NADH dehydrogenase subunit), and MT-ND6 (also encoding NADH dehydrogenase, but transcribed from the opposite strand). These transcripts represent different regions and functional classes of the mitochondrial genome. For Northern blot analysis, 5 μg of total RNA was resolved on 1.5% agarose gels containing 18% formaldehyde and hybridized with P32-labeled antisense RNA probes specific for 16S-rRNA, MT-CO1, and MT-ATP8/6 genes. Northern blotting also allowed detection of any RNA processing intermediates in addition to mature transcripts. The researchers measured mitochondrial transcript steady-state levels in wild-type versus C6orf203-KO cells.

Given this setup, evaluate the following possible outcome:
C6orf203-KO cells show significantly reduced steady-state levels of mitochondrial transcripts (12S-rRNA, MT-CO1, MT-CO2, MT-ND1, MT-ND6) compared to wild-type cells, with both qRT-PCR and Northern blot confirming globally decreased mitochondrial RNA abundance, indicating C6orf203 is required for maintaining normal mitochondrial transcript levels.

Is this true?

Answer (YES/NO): NO